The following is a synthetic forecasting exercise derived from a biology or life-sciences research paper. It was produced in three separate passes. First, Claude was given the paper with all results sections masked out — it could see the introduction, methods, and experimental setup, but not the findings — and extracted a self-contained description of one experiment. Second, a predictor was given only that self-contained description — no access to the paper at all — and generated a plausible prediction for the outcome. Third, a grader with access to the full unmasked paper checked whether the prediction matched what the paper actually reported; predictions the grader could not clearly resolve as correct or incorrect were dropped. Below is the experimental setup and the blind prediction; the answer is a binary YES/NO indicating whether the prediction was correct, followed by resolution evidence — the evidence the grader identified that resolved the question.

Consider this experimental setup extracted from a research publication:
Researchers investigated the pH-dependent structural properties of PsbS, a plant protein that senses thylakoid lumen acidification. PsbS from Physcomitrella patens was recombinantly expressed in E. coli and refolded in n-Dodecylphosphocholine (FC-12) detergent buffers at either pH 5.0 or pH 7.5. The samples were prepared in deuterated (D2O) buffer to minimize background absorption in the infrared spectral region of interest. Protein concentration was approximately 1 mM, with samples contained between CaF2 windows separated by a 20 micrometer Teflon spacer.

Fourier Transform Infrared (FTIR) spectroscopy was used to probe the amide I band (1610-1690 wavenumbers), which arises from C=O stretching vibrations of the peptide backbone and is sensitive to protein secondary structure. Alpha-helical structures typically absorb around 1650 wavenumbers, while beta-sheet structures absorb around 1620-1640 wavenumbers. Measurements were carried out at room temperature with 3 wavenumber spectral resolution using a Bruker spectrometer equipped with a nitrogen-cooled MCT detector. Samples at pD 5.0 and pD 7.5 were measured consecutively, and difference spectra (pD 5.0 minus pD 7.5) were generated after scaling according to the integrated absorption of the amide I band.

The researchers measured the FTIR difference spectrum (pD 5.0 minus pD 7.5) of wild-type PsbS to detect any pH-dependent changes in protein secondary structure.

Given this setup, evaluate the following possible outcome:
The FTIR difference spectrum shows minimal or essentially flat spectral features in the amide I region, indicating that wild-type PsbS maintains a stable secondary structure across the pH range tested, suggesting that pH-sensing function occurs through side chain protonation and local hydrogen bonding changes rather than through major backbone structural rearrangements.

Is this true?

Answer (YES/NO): NO